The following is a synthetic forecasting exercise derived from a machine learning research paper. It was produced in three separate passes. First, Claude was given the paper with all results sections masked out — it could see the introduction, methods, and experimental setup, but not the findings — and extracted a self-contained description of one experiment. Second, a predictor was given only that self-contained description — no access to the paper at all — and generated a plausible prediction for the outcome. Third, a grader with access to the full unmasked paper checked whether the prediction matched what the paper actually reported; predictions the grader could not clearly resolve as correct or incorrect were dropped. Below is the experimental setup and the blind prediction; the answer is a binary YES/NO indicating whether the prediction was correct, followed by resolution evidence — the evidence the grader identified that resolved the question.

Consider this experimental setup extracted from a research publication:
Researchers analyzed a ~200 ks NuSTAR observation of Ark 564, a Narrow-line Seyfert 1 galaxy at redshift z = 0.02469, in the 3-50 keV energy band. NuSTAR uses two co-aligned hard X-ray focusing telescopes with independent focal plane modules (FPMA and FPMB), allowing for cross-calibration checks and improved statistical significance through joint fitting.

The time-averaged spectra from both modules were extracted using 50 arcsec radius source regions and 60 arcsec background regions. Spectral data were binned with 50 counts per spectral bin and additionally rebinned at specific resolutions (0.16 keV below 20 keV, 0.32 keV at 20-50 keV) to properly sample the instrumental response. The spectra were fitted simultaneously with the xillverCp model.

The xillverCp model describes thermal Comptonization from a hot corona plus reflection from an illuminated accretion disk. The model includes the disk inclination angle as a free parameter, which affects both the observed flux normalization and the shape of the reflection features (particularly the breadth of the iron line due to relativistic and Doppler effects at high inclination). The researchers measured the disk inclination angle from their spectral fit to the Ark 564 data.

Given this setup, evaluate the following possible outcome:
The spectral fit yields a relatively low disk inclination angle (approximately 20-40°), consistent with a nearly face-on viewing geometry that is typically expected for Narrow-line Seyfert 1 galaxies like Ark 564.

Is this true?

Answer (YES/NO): YES